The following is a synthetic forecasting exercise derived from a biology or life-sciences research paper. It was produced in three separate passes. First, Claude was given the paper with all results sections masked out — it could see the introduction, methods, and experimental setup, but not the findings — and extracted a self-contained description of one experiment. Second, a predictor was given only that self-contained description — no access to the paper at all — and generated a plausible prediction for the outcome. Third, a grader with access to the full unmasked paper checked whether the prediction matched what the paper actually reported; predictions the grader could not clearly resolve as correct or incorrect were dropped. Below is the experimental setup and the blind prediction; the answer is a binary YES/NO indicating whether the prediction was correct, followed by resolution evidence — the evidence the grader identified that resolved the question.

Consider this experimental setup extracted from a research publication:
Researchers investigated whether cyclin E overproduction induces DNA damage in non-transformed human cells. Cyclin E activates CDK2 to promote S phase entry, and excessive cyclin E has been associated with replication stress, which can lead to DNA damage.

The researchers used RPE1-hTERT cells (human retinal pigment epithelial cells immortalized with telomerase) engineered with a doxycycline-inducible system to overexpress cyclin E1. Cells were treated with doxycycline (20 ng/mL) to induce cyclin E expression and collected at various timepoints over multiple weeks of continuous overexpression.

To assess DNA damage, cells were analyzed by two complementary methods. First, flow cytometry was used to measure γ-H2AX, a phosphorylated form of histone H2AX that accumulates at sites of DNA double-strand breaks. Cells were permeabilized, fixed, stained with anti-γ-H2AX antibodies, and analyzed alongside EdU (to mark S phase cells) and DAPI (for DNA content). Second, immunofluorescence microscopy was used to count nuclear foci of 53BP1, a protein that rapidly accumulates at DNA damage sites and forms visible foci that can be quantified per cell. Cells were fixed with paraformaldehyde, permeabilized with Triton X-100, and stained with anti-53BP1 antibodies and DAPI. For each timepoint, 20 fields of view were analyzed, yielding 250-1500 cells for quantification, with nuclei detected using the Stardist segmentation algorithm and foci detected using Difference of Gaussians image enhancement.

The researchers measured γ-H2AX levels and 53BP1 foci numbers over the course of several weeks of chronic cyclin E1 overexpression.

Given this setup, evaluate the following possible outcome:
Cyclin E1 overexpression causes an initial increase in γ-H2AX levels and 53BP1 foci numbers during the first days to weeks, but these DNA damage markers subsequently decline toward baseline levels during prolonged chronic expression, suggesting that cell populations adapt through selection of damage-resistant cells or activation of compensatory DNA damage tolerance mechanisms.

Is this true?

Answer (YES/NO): YES